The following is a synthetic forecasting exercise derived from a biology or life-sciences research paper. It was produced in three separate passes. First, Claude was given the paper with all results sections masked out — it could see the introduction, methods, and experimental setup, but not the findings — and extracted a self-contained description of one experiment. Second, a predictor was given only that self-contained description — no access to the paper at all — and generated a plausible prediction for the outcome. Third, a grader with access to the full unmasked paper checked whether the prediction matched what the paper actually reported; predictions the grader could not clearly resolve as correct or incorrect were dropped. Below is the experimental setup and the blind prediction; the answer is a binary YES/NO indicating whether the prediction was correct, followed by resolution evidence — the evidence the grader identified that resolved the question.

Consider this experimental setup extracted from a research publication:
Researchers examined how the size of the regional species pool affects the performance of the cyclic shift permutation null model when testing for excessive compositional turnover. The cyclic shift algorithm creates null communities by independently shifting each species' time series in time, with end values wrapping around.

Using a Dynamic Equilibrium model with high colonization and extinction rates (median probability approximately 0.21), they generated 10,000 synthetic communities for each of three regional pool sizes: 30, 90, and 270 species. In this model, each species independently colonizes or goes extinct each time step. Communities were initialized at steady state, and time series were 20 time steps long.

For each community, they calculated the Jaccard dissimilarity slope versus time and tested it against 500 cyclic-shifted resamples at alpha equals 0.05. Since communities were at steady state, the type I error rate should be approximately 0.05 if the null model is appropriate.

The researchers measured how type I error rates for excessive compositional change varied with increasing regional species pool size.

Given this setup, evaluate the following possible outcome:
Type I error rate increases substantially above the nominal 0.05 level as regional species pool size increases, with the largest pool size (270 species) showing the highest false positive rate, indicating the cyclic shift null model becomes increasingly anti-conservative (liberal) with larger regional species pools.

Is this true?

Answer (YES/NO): YES